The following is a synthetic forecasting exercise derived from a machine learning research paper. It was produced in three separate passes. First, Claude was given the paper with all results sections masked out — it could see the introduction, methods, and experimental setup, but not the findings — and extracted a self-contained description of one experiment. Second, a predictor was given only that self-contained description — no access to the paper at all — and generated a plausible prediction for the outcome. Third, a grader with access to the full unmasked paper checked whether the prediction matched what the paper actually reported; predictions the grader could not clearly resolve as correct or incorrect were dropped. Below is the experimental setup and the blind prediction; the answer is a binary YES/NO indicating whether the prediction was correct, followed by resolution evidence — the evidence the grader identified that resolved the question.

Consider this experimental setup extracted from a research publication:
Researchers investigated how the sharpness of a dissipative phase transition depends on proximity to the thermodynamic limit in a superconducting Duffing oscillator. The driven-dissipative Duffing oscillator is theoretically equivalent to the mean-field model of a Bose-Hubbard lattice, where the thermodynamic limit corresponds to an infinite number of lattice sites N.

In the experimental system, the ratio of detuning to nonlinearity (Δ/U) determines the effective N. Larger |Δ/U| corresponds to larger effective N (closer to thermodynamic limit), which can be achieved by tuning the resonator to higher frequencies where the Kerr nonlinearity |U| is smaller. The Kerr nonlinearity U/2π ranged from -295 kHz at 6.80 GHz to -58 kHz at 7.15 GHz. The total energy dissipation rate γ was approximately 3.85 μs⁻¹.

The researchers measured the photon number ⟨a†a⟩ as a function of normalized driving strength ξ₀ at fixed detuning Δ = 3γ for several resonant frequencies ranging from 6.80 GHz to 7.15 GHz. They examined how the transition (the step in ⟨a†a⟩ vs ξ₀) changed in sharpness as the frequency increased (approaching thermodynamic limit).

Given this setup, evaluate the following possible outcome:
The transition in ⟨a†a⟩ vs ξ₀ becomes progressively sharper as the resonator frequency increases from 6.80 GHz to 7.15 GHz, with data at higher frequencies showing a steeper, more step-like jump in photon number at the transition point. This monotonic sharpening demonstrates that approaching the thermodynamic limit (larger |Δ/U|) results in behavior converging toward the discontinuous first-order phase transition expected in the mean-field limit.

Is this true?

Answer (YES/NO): YES